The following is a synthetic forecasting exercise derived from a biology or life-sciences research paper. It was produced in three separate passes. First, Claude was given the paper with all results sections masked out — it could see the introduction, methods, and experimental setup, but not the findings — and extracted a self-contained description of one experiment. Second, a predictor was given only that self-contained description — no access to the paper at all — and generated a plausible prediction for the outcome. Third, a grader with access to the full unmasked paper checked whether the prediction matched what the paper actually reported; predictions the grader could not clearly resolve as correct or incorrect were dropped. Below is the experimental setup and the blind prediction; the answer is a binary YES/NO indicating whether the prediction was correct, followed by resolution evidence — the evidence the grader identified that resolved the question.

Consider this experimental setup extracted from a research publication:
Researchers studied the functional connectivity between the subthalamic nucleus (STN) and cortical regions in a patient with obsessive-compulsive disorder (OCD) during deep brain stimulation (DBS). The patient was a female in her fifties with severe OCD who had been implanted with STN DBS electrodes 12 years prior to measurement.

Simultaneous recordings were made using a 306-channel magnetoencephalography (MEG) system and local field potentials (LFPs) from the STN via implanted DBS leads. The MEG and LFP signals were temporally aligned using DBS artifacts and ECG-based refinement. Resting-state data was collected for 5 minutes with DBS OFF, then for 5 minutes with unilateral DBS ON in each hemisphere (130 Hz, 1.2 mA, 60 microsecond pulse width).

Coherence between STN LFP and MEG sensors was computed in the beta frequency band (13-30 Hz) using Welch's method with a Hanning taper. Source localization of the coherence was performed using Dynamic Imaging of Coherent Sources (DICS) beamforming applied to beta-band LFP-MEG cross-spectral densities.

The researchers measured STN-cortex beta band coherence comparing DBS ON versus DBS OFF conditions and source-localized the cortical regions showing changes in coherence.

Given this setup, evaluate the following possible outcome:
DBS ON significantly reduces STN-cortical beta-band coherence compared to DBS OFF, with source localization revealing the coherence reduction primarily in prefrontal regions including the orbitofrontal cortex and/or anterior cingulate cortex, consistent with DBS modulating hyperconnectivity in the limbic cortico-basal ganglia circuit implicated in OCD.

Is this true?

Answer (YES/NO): NO